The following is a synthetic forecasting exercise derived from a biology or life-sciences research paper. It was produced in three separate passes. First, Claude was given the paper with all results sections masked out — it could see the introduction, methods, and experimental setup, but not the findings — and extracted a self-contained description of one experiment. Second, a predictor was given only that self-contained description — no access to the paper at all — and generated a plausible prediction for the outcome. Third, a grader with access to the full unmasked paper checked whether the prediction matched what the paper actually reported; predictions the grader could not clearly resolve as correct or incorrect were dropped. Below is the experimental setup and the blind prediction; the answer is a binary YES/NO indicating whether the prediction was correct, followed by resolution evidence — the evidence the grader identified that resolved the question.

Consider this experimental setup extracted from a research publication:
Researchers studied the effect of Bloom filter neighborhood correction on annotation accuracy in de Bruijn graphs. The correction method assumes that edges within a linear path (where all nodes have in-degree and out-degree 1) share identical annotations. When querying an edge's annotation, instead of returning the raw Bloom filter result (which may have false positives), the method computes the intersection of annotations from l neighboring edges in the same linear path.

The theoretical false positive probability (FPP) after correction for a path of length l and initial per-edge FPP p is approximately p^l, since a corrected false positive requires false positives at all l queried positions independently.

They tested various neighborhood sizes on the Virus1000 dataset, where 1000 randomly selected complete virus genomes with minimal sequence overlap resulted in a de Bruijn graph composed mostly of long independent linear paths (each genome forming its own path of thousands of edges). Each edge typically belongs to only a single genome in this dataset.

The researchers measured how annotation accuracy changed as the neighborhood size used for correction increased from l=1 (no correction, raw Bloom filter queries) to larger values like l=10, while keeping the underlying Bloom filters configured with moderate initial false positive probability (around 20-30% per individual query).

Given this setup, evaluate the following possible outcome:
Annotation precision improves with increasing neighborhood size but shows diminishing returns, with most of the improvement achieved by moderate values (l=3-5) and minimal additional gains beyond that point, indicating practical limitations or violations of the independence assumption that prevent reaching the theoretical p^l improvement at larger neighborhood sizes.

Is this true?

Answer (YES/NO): NO